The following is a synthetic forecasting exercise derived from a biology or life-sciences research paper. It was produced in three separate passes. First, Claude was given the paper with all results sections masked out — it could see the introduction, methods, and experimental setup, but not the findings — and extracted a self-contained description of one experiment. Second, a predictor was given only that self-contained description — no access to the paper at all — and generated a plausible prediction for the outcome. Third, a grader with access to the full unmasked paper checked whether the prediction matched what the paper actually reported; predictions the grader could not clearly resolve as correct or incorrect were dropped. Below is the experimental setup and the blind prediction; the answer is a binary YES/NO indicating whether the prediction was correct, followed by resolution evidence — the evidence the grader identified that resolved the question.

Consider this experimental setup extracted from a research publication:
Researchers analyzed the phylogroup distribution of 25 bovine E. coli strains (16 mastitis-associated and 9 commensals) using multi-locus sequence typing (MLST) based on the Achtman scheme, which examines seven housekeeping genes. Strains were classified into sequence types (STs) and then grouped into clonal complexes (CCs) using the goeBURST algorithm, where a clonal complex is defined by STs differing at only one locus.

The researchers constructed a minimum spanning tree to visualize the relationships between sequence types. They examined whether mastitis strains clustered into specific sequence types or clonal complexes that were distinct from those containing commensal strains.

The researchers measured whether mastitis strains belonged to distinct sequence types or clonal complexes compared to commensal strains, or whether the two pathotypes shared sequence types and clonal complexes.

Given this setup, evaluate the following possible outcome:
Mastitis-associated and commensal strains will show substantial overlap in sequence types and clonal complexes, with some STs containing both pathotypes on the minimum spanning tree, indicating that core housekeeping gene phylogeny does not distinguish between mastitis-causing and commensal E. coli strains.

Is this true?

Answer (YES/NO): YES